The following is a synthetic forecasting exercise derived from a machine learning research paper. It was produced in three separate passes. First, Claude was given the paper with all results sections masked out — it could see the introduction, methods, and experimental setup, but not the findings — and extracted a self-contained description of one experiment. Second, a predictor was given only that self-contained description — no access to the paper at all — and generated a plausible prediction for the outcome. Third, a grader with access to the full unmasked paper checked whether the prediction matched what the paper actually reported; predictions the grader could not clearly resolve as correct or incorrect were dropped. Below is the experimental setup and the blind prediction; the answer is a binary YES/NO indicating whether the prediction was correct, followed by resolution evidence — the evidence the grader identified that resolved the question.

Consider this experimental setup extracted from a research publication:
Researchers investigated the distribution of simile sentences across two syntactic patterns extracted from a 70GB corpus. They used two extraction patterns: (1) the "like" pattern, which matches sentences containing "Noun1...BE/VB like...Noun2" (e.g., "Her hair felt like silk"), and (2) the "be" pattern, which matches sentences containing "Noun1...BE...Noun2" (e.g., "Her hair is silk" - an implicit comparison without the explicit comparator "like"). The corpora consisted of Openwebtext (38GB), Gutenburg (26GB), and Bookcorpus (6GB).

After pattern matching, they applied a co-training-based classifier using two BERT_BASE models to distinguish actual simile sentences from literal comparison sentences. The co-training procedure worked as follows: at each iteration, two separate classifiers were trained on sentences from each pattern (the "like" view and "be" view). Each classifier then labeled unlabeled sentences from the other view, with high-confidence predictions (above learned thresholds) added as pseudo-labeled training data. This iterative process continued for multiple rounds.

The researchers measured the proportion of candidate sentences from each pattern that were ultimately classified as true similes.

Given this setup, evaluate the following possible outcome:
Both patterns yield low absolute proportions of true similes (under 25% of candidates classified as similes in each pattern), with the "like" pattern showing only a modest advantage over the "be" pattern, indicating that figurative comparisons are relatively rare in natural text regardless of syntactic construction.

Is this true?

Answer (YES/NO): NO